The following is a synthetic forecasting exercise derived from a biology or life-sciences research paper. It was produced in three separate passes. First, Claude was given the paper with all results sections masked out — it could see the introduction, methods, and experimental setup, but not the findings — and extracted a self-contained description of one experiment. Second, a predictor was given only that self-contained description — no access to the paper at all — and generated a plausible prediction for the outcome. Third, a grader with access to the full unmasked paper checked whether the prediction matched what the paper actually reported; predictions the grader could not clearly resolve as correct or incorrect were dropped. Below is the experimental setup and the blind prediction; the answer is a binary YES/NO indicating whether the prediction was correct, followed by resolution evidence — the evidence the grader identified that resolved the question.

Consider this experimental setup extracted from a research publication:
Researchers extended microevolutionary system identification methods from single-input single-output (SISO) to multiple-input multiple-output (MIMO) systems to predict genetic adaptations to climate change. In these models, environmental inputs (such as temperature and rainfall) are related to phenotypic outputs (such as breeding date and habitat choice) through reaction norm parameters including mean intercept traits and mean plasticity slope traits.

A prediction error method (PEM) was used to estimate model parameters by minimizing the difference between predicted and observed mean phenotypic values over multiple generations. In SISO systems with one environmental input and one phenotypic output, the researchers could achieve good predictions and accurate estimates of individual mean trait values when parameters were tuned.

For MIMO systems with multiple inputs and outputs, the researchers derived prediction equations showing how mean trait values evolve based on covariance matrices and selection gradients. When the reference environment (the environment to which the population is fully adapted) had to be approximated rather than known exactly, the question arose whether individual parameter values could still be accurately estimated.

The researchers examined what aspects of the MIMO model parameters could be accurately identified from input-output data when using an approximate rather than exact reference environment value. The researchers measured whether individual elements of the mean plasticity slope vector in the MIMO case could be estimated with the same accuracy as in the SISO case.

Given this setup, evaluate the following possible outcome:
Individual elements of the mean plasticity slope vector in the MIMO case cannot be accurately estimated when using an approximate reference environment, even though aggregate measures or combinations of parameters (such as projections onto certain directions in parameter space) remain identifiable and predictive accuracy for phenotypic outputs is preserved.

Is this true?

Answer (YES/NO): YES